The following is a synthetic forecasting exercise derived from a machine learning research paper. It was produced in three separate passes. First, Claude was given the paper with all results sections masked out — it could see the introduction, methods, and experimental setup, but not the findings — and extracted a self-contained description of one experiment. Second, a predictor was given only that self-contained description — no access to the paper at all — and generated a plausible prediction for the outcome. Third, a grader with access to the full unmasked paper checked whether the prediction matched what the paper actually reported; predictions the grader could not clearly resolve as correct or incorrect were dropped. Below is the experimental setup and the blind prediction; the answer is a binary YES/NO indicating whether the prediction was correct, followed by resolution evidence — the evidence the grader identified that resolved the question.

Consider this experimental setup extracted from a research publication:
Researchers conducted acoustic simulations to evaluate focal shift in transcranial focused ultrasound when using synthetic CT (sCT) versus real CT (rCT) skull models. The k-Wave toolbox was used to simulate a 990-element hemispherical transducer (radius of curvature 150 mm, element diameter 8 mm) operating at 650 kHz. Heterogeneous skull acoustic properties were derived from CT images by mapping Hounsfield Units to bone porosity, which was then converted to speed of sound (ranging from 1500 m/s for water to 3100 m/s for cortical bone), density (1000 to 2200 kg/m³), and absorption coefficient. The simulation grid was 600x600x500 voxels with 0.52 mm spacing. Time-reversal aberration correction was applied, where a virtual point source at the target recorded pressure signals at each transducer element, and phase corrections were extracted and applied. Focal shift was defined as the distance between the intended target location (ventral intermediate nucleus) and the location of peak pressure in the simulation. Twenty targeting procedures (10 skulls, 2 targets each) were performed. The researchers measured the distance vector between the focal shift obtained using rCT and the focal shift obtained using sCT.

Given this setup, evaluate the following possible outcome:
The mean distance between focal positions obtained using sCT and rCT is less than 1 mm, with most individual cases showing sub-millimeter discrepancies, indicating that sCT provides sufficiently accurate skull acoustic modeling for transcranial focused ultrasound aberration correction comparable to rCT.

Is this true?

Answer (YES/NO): YES